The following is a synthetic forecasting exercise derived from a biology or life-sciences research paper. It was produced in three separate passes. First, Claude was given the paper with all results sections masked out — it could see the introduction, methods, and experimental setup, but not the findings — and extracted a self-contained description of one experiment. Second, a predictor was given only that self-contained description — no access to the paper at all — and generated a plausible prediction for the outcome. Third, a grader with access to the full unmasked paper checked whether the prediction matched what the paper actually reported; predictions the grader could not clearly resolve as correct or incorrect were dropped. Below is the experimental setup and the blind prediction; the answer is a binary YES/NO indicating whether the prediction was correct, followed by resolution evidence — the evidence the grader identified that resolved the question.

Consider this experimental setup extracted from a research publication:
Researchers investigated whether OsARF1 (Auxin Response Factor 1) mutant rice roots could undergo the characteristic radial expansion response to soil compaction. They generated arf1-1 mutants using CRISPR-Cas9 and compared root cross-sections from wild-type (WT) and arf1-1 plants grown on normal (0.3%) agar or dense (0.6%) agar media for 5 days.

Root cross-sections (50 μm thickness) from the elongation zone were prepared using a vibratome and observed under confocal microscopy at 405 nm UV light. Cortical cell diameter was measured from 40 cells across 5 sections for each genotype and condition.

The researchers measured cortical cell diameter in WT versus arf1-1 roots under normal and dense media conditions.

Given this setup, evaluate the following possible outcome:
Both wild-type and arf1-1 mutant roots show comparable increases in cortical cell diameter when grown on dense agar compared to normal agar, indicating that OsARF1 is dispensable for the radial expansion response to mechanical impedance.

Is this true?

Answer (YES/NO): NO